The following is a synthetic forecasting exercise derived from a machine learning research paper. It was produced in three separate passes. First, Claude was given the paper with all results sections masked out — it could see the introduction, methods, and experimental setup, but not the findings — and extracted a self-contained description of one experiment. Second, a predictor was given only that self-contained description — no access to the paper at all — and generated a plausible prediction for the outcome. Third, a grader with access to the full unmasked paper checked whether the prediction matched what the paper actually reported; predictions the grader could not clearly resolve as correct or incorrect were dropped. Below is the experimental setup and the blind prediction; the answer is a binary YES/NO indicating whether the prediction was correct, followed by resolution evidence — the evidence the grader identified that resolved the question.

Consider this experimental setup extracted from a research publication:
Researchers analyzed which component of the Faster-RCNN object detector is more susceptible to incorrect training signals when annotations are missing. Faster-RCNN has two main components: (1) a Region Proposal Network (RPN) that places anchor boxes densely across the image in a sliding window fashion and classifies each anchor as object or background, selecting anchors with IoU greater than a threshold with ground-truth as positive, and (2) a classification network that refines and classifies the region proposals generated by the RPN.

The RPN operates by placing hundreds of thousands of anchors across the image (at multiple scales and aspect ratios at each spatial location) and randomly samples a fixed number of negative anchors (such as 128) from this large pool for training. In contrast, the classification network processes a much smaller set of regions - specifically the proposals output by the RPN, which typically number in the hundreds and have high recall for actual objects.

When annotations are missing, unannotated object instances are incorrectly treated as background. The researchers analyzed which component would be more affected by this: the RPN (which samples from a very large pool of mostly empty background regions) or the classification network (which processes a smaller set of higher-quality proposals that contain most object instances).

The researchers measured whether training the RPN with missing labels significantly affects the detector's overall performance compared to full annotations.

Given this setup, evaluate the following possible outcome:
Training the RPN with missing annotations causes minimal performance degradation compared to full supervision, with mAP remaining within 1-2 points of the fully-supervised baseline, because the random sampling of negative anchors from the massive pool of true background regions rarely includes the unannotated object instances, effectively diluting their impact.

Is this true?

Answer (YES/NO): YES